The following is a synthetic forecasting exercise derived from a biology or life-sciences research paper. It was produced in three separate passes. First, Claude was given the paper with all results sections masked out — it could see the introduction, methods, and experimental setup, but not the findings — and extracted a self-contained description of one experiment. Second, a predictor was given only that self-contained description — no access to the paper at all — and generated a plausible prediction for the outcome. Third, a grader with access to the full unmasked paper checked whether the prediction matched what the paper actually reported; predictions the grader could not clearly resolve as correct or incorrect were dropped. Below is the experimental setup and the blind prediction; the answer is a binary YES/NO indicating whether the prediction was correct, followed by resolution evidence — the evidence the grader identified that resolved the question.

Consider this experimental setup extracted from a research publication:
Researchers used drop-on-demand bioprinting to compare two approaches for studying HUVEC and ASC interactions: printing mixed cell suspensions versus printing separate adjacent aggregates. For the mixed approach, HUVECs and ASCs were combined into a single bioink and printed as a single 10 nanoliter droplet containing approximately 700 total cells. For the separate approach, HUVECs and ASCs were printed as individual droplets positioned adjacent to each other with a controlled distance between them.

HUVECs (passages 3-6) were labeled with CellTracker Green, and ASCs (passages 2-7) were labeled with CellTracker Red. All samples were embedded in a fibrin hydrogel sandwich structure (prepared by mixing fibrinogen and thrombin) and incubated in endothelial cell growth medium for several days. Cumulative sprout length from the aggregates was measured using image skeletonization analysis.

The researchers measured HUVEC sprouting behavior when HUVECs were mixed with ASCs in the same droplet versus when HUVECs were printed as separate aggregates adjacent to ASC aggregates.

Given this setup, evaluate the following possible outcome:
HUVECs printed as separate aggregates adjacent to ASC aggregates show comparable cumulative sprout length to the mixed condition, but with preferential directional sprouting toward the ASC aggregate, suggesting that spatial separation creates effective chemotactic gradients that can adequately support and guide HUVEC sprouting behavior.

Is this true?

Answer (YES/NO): NO